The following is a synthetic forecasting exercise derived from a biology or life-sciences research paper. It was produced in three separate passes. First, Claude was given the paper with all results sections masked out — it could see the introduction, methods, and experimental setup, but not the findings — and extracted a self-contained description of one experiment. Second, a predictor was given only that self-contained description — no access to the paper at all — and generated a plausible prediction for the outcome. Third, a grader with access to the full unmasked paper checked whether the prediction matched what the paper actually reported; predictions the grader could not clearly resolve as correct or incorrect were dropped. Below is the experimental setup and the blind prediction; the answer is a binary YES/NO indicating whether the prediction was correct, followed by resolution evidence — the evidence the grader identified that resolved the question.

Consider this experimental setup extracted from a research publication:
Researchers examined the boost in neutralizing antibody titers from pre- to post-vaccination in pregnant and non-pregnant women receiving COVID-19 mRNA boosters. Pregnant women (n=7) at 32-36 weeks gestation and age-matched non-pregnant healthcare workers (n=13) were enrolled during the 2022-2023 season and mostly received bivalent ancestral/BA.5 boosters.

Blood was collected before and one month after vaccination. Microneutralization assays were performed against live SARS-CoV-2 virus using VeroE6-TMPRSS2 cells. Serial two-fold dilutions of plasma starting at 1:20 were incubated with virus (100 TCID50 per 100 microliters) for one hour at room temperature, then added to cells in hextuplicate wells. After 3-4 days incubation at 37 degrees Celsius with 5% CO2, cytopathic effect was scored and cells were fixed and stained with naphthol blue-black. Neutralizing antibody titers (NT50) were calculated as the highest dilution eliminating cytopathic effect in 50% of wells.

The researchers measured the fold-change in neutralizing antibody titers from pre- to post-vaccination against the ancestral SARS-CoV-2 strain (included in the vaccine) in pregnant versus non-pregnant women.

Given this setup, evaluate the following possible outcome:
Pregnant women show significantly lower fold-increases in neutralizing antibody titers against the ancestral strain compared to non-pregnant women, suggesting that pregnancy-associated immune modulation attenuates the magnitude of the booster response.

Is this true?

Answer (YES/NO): NO